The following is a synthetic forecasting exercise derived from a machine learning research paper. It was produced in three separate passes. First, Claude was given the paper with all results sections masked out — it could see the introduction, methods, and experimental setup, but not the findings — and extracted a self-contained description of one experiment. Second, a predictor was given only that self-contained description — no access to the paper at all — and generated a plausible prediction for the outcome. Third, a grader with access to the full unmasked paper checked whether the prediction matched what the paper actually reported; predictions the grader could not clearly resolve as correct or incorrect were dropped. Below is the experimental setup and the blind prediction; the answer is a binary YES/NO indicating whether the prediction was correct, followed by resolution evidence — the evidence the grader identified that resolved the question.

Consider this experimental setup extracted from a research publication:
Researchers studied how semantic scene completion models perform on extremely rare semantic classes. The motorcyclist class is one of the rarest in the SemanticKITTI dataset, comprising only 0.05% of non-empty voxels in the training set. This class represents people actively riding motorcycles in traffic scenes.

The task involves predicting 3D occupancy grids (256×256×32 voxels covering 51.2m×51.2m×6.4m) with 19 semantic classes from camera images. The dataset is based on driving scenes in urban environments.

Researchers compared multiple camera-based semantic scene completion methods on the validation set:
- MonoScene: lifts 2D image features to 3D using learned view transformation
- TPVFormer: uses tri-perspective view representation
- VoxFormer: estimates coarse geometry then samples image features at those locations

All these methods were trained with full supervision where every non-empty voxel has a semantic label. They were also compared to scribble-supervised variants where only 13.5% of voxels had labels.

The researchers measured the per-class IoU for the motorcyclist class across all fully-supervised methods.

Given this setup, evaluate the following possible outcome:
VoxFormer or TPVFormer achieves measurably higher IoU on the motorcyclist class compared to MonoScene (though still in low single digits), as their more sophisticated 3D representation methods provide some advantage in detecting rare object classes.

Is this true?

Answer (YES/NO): NO